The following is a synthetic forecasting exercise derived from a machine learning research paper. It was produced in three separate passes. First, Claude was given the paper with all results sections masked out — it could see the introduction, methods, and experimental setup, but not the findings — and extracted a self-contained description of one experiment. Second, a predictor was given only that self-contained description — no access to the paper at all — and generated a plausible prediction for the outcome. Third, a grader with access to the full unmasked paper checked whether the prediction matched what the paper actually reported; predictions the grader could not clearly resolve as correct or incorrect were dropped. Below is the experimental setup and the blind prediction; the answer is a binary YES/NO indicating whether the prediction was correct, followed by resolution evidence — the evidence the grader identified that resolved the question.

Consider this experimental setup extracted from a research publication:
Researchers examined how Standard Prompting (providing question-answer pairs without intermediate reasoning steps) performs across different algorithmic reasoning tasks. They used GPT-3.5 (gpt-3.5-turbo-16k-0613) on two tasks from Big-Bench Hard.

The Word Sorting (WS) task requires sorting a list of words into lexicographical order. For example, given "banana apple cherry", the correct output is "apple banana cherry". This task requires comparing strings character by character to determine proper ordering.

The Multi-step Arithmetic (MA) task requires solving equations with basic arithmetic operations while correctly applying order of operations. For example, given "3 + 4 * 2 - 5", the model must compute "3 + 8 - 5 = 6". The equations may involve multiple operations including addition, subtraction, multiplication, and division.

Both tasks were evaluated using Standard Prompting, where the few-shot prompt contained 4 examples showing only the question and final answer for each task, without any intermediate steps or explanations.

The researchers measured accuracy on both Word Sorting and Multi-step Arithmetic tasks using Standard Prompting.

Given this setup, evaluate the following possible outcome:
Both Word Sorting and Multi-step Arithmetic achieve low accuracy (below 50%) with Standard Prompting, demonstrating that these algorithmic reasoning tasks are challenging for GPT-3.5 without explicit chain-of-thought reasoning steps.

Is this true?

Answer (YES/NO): NO